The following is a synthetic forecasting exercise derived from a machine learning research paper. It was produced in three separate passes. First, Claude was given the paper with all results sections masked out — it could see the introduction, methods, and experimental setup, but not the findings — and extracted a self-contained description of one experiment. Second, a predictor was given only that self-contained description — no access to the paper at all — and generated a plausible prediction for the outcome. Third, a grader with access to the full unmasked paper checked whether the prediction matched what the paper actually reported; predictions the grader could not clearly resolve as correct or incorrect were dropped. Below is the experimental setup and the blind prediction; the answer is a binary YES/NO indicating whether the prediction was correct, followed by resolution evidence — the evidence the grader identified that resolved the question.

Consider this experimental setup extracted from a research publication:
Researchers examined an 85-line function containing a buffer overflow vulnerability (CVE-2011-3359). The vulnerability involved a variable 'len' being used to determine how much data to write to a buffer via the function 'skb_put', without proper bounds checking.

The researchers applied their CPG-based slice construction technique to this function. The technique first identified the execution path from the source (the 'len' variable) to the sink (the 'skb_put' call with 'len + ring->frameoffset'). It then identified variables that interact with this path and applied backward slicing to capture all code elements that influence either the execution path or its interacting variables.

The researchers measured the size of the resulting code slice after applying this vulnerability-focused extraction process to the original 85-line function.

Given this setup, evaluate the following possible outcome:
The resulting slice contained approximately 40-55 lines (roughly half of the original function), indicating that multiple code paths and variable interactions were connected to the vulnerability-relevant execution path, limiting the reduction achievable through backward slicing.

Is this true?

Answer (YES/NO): NO